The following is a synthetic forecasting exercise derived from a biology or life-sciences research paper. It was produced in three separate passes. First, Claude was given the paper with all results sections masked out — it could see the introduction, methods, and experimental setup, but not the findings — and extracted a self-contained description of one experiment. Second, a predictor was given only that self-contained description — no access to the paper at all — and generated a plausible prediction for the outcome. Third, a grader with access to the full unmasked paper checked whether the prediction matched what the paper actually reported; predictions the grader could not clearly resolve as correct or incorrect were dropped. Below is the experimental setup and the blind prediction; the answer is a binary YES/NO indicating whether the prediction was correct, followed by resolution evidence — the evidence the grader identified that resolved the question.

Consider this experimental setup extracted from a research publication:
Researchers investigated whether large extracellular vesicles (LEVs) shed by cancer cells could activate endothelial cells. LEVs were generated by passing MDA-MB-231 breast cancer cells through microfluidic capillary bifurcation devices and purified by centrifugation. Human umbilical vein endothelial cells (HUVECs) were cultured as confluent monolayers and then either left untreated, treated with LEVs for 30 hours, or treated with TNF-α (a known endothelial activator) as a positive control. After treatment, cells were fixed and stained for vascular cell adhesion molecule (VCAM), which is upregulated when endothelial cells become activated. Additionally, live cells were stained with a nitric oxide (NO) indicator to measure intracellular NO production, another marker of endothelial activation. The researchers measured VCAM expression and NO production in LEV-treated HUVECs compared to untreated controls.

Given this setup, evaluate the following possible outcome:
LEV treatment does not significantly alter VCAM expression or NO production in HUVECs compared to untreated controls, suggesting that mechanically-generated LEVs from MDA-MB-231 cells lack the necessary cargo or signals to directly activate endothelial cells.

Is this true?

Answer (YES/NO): NO